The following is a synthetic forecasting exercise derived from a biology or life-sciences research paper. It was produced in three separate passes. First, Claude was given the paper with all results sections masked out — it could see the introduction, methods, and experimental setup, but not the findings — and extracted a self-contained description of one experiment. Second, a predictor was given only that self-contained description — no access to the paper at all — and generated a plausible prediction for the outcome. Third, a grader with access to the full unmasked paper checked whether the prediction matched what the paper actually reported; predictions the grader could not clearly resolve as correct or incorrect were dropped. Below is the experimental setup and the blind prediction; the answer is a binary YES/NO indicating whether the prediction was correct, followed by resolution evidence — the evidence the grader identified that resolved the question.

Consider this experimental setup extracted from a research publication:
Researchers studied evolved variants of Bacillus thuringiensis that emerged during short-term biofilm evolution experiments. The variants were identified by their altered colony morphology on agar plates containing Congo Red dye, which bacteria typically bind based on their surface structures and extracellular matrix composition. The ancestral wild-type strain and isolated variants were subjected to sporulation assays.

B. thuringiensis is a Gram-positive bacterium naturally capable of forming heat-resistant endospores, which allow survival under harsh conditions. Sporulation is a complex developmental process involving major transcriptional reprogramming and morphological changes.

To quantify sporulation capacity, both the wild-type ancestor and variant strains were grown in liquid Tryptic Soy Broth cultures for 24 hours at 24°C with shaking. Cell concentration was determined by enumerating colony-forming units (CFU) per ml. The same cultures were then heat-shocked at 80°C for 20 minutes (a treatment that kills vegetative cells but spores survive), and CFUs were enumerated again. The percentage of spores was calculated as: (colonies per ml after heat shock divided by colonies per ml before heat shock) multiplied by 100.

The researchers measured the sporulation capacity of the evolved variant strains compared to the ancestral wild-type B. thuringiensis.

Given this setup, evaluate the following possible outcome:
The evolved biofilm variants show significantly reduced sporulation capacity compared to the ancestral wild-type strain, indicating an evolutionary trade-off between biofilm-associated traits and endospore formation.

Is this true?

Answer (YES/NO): NO